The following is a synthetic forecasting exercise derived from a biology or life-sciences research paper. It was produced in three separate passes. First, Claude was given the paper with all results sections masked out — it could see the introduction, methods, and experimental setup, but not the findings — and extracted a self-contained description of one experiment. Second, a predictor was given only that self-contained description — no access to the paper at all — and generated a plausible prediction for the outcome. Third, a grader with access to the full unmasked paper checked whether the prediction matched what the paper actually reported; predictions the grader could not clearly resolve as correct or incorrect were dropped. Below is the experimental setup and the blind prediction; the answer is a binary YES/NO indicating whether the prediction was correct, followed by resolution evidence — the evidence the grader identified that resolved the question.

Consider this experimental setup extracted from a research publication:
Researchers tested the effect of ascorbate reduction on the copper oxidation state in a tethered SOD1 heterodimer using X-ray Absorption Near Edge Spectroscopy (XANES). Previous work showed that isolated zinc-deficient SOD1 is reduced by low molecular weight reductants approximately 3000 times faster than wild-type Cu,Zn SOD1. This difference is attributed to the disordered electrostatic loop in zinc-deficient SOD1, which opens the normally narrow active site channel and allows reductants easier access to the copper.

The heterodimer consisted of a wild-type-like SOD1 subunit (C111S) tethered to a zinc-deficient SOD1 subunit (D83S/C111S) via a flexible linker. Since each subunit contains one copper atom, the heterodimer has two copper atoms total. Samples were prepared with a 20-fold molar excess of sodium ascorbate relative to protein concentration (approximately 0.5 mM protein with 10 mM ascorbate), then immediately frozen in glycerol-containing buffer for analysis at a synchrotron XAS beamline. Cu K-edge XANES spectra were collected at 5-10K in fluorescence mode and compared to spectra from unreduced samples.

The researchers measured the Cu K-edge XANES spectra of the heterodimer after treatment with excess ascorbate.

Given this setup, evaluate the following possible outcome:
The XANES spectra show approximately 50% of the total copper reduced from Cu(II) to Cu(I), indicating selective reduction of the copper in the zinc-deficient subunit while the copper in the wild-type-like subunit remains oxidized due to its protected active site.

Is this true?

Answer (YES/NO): NO